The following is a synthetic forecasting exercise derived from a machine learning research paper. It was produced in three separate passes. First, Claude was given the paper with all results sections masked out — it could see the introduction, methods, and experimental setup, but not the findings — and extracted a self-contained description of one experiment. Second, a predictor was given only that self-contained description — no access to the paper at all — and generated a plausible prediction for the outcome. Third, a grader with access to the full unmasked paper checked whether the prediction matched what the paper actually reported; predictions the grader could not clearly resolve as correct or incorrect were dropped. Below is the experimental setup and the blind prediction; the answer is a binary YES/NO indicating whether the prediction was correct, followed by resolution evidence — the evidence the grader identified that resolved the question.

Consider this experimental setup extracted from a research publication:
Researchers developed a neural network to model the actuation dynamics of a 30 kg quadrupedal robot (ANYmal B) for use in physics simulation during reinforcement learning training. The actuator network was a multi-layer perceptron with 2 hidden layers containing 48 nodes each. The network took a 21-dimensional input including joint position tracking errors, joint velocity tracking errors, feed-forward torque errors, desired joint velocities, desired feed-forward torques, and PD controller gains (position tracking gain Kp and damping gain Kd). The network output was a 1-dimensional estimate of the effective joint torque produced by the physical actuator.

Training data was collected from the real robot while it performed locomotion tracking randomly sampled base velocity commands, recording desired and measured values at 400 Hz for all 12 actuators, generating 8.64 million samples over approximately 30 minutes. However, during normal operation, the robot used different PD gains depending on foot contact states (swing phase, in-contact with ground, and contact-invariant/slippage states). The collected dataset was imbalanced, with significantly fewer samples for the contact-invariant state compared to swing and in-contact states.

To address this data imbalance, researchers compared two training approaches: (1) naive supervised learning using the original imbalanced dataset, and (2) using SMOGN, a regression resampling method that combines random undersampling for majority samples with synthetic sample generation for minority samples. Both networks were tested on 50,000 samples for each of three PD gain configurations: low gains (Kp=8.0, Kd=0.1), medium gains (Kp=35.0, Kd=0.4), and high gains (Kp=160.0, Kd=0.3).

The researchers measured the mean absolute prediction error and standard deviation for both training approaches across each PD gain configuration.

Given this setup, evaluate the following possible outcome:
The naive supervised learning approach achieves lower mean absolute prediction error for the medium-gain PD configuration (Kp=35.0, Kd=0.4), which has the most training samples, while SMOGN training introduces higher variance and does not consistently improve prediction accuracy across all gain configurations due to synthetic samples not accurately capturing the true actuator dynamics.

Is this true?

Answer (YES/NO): NO